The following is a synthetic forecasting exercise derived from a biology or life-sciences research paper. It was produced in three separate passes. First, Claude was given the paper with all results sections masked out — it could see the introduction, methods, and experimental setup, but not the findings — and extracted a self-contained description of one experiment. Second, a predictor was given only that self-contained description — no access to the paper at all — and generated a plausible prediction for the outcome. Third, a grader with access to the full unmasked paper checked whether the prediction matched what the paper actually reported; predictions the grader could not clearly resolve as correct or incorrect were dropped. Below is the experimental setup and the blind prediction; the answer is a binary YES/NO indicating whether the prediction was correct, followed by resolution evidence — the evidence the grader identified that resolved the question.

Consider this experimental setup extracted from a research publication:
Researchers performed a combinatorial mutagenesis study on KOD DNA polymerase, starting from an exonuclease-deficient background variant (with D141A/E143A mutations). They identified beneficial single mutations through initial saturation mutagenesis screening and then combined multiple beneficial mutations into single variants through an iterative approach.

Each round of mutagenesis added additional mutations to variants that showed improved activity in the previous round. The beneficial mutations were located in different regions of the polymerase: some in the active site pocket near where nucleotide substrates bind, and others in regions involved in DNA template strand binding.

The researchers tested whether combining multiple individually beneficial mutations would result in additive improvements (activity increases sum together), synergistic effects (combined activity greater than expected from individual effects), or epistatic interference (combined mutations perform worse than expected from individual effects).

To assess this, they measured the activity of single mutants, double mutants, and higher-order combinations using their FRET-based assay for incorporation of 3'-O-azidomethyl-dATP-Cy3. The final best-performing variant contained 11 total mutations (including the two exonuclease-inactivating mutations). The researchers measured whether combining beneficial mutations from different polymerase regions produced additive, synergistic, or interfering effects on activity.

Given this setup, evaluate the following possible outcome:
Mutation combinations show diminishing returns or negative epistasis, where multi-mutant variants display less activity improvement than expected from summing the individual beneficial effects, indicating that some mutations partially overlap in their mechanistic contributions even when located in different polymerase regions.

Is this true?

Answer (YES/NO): NO